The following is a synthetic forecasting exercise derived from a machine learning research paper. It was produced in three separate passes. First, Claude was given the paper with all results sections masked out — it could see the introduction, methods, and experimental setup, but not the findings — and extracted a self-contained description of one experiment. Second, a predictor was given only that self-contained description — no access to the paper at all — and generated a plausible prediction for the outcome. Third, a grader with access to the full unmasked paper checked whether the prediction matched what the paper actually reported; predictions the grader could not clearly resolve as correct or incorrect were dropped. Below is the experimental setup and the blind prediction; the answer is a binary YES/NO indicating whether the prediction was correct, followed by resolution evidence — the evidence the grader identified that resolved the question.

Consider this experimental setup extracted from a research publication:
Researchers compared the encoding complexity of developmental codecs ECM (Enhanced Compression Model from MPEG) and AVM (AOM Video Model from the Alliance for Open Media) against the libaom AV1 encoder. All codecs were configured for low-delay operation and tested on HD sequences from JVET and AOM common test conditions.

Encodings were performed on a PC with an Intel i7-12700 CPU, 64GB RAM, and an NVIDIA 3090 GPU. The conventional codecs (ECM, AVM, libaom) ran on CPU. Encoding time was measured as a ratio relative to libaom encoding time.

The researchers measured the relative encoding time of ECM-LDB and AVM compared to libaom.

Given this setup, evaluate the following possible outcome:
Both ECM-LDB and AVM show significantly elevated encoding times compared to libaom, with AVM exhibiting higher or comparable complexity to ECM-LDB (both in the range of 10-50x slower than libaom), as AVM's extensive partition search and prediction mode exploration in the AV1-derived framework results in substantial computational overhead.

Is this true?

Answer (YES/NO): NO